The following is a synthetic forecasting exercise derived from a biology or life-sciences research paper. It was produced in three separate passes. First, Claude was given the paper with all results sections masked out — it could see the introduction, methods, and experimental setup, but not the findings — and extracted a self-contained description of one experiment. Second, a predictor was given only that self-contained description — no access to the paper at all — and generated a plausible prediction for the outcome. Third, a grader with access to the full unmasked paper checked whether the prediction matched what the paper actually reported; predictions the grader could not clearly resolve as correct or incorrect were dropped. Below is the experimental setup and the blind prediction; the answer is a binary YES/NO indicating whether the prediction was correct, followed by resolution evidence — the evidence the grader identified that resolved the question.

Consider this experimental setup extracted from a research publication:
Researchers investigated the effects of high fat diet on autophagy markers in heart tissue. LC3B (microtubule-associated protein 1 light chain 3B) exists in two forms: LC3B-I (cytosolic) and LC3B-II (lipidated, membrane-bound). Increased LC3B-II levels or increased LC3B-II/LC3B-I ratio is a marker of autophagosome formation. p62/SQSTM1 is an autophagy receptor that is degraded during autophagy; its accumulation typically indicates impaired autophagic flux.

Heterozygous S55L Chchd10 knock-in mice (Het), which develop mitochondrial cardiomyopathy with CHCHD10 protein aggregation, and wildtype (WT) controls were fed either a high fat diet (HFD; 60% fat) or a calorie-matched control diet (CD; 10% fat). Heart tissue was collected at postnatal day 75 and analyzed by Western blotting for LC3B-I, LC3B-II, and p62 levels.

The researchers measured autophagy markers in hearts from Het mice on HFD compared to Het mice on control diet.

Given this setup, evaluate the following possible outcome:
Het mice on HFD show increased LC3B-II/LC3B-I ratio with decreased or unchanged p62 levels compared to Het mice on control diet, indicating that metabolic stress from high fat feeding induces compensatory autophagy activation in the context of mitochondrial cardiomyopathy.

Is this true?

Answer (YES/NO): NO